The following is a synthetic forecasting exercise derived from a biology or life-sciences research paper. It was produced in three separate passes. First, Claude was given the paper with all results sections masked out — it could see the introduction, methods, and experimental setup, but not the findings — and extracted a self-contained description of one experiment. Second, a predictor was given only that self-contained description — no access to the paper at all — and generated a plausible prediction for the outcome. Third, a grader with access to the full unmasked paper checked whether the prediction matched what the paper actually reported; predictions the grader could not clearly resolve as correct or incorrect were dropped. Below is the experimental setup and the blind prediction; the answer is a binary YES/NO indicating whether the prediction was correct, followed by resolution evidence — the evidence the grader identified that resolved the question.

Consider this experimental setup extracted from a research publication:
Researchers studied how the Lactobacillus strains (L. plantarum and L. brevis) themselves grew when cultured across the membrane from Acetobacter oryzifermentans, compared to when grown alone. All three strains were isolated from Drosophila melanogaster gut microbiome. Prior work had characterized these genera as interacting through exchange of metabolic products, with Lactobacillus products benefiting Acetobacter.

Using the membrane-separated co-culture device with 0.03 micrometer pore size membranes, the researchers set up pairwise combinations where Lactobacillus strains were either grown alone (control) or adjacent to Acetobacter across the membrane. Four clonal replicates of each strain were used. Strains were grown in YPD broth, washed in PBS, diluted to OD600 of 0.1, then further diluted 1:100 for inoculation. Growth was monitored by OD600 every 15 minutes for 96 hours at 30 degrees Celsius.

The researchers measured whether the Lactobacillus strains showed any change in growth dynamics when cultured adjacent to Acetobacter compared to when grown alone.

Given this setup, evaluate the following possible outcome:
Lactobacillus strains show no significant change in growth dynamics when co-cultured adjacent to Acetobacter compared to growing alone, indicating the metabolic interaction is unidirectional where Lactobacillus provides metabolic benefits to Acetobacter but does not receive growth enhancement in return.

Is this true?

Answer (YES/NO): YES